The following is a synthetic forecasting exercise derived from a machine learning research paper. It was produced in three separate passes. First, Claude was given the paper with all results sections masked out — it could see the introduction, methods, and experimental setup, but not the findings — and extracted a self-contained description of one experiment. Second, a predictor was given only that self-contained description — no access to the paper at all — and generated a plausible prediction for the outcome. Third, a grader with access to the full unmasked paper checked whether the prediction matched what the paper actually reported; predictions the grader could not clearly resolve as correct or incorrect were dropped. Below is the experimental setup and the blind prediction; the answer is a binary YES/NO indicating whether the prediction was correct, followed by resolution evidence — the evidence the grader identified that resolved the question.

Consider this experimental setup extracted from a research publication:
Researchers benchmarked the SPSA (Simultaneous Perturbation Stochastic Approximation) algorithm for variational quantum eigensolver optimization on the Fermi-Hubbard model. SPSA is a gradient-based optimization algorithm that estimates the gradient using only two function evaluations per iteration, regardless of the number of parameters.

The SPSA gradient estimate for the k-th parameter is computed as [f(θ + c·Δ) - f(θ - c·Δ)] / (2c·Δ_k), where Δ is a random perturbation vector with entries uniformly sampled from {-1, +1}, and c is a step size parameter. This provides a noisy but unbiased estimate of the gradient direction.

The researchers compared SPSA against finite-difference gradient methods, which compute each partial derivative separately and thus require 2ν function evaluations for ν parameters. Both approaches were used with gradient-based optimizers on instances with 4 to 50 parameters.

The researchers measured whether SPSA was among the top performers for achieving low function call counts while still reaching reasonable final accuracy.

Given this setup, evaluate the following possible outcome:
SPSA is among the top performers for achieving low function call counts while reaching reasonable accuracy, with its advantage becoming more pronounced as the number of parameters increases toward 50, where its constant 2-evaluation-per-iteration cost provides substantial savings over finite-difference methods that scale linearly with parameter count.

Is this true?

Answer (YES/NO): NO